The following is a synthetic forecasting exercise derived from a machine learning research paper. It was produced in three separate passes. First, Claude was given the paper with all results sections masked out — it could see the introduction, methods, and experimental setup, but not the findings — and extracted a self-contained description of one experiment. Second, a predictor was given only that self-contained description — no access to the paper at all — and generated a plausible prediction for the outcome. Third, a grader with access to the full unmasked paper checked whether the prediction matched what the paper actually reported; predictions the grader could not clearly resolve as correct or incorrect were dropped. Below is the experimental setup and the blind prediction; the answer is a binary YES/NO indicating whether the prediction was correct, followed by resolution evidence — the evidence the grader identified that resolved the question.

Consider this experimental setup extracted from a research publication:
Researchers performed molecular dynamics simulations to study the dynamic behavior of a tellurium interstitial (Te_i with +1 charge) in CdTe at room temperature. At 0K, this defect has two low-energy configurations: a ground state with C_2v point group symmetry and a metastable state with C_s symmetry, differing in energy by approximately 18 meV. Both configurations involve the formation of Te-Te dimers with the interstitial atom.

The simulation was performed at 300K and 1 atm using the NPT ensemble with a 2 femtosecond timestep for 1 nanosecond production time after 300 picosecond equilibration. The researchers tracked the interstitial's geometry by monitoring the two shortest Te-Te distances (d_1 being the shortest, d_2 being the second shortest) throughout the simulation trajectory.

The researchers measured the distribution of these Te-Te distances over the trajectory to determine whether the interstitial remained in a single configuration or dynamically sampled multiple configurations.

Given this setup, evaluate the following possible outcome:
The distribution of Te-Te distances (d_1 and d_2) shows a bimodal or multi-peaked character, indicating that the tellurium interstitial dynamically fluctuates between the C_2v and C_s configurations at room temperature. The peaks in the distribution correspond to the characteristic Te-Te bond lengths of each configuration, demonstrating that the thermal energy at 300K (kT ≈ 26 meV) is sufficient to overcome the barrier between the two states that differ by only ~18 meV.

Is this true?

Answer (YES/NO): NO